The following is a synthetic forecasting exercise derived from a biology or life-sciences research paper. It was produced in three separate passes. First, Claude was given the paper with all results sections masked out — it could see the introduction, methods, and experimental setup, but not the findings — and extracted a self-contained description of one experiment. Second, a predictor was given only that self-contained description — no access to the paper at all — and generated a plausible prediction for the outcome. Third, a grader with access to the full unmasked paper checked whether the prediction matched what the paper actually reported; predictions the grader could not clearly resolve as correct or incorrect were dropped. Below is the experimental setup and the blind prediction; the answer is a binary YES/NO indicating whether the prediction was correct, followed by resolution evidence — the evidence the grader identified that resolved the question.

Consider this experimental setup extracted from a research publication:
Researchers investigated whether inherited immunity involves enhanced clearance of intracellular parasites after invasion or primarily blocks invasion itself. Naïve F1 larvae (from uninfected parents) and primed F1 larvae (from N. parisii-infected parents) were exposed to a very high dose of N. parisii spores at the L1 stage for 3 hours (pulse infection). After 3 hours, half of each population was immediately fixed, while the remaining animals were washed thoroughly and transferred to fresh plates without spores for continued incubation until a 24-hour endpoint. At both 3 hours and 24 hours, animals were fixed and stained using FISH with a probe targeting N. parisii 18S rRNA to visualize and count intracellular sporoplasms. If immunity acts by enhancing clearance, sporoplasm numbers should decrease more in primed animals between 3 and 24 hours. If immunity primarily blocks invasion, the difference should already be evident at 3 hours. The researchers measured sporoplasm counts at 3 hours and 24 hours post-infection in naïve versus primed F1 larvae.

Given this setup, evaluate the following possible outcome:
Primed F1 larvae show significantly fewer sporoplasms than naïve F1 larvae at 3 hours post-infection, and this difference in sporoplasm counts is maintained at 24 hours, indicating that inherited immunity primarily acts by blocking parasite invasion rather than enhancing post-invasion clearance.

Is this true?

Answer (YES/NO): YES